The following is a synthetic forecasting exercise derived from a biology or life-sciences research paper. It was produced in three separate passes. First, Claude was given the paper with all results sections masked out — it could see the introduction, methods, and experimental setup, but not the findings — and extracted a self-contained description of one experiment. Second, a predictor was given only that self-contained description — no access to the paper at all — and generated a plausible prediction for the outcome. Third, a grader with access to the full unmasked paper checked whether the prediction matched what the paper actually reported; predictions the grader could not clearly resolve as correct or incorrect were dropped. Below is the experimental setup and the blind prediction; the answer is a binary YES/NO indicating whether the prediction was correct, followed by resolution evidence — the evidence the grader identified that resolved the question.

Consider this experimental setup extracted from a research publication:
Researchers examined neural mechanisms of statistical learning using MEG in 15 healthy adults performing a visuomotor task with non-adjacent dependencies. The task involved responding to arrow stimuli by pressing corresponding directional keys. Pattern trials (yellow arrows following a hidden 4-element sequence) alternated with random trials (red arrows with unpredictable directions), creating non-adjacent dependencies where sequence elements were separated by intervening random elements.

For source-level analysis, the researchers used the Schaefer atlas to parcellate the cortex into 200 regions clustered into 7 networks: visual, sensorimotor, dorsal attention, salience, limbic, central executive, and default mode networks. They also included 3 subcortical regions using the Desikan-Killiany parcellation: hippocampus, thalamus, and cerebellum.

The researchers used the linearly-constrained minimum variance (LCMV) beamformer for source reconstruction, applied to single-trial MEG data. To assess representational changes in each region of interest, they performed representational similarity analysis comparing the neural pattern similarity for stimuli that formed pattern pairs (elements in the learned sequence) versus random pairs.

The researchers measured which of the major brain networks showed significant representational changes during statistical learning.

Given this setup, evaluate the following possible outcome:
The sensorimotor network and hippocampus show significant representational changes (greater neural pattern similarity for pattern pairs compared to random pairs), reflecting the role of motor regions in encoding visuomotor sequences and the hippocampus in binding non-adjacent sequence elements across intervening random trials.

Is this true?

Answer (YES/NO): NO